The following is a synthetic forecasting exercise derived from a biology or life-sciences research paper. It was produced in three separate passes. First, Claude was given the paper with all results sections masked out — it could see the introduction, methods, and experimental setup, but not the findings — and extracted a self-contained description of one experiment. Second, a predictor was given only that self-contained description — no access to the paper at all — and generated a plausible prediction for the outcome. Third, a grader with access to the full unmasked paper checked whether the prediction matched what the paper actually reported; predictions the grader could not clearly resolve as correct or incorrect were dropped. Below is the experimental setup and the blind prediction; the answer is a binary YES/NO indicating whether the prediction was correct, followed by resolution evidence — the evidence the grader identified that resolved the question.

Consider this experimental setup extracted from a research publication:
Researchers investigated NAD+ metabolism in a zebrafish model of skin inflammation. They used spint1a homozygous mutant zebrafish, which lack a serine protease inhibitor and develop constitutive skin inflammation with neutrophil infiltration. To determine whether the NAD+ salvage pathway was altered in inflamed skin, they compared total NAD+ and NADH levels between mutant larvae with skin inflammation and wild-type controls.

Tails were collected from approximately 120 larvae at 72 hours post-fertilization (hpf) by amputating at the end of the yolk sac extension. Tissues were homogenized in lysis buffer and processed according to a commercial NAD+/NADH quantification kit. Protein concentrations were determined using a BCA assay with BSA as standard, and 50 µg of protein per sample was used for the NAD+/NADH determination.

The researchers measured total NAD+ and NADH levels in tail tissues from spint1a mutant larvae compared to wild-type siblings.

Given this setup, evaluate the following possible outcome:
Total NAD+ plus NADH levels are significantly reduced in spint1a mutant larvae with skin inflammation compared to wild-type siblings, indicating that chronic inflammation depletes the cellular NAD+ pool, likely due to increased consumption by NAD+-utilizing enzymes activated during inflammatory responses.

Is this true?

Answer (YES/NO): NO